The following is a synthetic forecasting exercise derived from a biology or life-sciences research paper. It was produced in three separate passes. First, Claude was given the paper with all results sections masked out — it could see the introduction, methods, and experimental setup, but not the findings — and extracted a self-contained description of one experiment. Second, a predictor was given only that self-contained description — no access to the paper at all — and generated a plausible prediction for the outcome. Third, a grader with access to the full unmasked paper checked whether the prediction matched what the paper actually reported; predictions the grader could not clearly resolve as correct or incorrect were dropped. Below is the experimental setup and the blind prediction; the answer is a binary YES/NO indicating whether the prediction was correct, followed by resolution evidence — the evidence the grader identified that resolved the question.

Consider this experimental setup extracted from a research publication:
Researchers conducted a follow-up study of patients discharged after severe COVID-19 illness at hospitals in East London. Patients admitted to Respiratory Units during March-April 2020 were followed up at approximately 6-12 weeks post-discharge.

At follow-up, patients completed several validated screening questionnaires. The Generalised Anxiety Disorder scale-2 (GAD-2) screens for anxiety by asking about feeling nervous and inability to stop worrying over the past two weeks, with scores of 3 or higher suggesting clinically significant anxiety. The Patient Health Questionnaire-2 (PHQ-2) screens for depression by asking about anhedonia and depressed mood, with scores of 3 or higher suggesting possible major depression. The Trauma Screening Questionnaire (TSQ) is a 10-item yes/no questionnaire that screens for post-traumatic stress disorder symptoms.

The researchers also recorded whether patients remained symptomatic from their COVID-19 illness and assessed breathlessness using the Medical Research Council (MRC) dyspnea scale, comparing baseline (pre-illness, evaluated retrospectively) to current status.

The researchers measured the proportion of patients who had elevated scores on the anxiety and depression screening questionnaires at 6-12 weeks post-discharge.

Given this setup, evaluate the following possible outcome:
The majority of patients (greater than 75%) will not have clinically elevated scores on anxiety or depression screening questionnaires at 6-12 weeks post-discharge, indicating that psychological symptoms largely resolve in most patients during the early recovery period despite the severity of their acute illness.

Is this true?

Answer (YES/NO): YES